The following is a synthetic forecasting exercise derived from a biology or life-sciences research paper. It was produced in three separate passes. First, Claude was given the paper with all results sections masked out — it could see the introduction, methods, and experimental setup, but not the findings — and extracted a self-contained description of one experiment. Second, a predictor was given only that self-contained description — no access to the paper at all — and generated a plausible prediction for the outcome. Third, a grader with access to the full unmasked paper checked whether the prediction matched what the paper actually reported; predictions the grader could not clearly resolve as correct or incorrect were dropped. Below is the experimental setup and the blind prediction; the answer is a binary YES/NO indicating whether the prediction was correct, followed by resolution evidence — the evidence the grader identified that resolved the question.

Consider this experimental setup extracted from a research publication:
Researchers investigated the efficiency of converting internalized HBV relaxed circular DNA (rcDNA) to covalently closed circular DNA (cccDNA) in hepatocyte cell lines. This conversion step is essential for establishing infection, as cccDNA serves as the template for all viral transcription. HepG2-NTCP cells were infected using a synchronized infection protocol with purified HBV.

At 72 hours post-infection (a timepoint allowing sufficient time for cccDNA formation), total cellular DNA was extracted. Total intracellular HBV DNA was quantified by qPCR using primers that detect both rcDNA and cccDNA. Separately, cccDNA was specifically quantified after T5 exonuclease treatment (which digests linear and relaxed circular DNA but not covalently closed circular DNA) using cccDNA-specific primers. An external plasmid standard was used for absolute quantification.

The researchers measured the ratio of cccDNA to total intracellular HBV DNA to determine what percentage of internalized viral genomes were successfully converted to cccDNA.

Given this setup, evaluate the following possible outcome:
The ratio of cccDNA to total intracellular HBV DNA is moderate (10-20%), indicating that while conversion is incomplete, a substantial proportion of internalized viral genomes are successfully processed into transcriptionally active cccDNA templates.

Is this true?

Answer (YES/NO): NO